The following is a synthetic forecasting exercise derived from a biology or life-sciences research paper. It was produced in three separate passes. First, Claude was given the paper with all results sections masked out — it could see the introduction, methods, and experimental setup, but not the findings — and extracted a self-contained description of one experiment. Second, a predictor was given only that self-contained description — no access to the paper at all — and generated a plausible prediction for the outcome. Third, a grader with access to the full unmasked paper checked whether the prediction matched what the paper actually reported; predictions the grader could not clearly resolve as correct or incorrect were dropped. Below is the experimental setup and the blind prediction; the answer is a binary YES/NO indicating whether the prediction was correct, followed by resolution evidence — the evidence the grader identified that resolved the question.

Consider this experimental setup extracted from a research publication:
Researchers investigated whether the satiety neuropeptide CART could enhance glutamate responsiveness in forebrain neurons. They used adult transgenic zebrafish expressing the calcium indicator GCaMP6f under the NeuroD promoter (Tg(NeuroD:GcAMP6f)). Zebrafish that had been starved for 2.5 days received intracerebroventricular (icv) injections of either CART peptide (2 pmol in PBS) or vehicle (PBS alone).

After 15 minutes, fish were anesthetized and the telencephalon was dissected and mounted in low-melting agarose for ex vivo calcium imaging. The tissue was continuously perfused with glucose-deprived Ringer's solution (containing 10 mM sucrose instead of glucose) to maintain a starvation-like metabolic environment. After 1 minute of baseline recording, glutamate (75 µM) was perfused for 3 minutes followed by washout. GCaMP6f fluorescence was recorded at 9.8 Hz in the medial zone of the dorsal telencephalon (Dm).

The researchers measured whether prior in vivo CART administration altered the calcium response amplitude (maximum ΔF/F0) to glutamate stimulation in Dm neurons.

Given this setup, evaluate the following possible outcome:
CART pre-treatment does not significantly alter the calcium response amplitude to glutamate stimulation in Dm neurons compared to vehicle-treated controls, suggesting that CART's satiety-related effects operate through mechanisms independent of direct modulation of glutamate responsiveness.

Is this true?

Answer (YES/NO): NO